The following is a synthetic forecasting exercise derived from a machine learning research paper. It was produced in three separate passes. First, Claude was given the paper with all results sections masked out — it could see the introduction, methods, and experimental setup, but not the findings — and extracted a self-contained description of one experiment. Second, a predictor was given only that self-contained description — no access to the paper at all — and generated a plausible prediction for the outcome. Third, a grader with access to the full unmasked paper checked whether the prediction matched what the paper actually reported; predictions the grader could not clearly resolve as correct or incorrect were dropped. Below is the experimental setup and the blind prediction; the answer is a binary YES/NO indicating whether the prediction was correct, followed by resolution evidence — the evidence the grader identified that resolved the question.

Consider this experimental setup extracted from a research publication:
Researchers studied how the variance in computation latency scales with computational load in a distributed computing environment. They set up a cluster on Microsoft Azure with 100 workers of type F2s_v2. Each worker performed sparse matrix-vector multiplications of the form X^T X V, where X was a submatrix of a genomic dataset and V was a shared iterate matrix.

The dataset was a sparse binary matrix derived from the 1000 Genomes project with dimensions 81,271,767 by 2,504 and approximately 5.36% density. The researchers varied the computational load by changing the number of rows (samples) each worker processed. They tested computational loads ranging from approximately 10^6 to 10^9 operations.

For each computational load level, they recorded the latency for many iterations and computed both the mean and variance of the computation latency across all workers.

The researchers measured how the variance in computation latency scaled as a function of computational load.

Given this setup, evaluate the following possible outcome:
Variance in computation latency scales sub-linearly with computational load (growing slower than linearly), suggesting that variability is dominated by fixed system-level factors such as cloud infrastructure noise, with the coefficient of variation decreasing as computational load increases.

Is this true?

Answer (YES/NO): NO